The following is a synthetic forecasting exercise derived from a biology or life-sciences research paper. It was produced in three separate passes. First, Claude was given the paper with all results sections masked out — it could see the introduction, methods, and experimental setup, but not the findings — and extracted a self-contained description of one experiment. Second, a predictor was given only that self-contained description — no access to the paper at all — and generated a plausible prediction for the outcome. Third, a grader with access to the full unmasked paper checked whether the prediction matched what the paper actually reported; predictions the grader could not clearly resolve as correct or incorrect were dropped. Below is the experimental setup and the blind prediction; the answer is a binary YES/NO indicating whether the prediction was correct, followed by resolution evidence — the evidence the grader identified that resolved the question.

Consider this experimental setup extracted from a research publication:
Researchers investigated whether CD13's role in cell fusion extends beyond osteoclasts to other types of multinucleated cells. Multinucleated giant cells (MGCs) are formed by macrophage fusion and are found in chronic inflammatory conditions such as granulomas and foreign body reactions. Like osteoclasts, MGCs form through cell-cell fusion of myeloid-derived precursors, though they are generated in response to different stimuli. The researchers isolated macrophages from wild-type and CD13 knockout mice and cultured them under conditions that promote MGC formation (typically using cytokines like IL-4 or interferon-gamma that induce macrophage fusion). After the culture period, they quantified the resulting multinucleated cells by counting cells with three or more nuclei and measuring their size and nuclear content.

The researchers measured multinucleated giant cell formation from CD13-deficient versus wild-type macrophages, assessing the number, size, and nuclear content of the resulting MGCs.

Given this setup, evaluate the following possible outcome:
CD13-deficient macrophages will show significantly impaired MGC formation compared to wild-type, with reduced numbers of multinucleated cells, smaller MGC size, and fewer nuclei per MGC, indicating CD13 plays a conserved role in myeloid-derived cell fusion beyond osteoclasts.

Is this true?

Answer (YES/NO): NO